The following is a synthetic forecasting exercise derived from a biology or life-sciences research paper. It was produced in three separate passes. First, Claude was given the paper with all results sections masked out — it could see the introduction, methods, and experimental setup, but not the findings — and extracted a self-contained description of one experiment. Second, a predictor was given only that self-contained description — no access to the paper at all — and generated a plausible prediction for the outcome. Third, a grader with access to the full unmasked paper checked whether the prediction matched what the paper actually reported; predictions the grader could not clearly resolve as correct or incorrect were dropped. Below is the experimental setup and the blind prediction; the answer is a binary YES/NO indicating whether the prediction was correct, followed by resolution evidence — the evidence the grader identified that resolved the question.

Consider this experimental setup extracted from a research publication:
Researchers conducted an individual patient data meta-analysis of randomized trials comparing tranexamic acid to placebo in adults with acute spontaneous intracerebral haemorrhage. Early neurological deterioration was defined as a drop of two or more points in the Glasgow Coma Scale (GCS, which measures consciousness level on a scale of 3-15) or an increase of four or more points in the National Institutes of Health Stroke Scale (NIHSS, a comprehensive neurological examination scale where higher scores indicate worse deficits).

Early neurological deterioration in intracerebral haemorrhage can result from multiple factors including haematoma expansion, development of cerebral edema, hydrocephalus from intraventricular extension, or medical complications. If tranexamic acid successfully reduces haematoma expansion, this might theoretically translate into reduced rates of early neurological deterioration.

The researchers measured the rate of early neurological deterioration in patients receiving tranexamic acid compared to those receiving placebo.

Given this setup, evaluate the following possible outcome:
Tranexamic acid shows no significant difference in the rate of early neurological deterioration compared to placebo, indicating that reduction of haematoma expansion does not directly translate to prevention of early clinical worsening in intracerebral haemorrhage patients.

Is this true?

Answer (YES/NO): YES